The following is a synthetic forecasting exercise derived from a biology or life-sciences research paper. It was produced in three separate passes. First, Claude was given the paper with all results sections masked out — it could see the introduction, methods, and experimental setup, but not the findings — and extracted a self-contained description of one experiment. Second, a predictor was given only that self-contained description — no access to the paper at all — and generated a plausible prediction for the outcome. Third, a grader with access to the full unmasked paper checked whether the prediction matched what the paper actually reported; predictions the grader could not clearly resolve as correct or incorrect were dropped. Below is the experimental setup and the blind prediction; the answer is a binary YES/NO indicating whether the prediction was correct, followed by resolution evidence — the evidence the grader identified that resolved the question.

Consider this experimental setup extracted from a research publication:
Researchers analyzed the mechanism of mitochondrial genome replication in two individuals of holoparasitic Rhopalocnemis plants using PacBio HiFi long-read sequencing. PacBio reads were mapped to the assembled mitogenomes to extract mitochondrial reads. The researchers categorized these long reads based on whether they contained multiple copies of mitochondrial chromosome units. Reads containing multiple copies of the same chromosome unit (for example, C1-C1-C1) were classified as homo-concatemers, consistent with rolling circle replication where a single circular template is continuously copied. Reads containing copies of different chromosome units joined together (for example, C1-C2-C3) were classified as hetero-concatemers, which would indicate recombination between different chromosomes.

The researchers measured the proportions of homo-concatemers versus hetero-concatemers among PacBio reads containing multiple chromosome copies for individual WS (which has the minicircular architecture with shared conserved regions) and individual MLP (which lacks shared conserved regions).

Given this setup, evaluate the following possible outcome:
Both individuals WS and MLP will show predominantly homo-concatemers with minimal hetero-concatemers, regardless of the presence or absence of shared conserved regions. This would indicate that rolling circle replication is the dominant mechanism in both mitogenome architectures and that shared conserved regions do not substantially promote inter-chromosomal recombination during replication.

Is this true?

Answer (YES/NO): NO